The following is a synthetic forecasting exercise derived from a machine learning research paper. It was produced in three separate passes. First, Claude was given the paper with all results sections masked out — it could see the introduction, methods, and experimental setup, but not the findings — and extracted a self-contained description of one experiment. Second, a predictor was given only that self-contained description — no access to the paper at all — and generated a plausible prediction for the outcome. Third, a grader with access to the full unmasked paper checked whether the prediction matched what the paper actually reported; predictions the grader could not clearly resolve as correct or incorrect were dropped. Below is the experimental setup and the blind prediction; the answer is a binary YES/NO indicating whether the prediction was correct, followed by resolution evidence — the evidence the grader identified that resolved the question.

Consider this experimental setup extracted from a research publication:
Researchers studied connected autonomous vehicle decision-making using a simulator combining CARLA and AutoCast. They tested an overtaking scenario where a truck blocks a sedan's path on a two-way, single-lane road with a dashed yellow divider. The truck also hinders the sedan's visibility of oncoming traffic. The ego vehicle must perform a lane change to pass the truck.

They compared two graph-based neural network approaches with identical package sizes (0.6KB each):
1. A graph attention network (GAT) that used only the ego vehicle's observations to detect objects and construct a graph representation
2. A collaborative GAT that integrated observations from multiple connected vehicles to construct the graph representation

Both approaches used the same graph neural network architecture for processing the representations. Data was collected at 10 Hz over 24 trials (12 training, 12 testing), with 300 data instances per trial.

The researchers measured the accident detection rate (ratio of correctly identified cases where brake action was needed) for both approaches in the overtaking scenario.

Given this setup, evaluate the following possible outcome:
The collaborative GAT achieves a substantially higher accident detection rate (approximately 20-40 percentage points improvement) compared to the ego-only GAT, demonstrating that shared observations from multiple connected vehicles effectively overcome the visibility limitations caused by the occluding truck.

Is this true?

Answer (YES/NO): NO